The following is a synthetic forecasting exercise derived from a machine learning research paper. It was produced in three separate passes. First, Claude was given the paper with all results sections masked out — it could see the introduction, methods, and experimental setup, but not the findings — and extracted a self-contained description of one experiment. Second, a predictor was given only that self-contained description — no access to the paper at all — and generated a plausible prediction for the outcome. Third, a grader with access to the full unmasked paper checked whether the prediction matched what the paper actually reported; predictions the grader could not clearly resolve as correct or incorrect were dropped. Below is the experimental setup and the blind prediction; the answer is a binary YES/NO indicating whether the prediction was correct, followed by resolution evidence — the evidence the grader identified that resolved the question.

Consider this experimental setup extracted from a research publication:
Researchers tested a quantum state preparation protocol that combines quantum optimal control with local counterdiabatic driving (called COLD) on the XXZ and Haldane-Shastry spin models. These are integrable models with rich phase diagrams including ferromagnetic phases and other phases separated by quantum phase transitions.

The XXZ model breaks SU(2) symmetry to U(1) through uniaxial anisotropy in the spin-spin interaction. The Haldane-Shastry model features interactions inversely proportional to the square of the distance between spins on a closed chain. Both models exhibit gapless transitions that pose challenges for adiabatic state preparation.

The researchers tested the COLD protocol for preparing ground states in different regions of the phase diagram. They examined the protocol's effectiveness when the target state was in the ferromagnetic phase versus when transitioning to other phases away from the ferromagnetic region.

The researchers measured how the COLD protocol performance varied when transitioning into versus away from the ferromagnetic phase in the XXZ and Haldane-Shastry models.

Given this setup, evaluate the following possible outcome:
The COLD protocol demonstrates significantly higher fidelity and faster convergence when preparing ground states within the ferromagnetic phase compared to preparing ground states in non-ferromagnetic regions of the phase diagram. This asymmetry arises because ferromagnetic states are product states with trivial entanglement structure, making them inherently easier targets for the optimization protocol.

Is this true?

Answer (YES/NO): YES